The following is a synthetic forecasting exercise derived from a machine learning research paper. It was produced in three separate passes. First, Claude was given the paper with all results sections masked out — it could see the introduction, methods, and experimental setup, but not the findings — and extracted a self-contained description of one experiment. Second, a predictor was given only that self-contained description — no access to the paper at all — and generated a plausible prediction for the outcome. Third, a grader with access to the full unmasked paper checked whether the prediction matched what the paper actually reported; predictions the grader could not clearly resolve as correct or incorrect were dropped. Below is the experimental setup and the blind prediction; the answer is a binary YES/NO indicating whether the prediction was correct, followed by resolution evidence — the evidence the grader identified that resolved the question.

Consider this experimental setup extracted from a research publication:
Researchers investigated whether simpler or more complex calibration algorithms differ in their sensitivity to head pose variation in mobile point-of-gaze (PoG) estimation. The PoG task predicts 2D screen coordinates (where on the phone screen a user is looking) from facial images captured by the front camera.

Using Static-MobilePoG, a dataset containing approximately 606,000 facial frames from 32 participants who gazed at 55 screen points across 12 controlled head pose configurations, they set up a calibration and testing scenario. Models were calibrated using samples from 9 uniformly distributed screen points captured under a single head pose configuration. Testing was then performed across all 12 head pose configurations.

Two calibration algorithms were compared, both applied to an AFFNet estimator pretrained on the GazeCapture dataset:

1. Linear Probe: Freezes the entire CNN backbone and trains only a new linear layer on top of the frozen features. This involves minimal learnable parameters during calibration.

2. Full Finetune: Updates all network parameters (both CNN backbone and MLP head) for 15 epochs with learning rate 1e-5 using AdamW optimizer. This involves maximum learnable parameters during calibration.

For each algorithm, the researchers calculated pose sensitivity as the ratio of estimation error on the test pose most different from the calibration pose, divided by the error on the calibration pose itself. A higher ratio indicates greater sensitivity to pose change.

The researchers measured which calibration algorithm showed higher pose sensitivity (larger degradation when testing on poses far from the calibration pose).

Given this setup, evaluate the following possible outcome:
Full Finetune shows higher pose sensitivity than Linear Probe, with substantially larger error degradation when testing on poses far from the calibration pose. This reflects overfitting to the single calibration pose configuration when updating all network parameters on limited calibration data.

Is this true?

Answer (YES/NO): NO